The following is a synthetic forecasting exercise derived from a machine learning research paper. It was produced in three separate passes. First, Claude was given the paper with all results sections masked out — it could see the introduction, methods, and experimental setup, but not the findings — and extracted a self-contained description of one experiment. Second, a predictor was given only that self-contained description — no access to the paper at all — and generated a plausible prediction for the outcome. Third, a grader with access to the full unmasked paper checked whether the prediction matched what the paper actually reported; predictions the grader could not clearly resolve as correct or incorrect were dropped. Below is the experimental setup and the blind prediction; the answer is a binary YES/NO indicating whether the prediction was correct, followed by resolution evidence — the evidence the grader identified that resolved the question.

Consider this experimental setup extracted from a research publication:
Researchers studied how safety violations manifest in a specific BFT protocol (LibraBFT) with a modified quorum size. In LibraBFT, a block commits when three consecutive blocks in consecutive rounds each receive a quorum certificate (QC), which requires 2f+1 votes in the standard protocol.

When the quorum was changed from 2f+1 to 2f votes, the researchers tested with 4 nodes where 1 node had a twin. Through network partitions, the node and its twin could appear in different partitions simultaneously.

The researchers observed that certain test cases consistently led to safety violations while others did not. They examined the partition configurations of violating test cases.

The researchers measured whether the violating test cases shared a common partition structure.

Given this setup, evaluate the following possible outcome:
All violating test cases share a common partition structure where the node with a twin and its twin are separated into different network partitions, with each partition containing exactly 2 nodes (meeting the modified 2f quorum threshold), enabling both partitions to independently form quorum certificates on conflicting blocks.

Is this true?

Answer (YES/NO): NO